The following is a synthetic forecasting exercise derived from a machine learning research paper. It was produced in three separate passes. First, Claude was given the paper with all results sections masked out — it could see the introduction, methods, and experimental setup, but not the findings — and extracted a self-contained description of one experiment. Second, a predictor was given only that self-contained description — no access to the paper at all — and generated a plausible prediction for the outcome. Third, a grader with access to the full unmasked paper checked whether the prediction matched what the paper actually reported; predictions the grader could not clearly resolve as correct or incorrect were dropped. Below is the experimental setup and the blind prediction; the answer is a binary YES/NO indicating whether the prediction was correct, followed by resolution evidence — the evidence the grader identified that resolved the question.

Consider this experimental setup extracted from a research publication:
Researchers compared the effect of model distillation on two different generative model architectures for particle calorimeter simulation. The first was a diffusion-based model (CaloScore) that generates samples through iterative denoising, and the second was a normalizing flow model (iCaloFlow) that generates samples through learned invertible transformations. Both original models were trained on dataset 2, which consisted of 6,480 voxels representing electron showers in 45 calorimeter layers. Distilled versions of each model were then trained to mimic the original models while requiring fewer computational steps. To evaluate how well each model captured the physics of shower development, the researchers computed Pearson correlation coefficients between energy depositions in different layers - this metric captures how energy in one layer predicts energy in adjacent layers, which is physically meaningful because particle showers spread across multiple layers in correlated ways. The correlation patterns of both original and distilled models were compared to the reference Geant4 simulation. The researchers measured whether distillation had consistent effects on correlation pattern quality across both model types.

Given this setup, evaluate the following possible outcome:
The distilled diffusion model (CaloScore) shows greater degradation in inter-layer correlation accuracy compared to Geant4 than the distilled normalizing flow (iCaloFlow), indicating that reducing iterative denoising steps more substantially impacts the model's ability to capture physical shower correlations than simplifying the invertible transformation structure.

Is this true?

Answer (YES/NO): YES